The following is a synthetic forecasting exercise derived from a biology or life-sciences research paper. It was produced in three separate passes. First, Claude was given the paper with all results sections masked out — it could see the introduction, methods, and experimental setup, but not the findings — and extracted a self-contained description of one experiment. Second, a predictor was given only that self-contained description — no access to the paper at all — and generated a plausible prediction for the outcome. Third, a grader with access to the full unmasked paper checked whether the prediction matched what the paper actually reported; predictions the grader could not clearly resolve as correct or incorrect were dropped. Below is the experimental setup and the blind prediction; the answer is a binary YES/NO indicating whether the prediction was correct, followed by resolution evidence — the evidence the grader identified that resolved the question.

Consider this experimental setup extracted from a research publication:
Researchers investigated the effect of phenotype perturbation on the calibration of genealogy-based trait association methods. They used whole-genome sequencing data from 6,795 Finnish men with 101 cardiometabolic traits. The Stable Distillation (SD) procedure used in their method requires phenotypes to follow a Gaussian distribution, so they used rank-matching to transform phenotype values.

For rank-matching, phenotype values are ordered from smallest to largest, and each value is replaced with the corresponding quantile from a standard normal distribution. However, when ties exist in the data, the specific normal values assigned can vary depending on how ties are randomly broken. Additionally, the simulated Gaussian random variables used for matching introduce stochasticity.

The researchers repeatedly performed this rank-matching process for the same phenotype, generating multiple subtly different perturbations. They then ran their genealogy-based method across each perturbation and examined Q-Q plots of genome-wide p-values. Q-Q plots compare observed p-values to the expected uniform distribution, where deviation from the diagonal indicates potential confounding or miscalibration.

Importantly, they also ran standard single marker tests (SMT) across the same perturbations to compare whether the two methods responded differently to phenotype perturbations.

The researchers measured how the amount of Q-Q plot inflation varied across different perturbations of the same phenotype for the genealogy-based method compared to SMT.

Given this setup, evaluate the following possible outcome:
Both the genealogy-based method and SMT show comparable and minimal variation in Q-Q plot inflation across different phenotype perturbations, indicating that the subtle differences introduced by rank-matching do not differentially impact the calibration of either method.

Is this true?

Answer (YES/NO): NO